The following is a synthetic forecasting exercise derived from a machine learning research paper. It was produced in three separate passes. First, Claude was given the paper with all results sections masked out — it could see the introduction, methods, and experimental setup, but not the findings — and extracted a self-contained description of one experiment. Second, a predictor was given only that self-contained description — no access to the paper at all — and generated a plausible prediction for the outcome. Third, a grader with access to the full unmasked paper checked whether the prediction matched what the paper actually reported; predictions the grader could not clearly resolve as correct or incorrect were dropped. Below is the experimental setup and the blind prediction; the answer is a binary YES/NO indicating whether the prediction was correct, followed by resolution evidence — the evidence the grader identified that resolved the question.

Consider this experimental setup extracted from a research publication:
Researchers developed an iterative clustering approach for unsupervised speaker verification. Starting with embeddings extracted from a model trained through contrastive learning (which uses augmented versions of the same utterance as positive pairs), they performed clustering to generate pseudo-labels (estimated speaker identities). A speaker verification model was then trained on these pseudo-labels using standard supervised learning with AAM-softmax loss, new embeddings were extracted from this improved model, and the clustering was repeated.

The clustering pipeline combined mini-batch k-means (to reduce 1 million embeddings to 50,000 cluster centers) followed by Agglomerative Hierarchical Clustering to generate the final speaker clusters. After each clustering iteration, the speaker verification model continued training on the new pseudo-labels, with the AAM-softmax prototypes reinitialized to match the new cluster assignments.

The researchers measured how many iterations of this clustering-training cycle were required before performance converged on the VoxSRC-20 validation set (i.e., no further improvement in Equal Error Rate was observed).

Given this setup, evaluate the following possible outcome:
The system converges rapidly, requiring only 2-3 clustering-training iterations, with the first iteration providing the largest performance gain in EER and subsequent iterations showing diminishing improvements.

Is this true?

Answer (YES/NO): NO